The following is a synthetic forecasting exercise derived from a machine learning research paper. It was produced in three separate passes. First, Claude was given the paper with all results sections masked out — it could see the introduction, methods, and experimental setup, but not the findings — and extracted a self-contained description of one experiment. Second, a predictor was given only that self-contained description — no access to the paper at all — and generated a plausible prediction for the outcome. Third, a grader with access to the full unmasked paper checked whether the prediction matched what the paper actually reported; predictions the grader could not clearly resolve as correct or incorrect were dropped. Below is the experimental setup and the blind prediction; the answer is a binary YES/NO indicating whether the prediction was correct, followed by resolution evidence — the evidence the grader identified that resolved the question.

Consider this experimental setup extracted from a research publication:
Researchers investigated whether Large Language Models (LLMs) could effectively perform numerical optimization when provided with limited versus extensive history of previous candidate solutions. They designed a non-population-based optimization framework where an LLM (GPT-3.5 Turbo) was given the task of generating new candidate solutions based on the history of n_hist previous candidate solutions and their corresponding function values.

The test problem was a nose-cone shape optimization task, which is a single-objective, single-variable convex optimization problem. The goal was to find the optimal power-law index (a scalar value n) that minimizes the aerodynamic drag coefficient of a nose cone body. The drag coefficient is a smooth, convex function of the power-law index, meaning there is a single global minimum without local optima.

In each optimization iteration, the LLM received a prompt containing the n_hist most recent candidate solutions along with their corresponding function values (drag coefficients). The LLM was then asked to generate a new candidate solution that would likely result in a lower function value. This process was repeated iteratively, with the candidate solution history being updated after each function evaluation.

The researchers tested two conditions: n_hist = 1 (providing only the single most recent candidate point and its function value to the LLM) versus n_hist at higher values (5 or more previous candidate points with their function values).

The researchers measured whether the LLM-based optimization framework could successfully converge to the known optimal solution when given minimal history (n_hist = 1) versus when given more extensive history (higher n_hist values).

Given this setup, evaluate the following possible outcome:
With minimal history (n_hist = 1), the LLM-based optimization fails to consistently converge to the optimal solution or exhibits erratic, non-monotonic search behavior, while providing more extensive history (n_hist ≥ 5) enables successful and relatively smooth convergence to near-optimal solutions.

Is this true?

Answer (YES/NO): YES